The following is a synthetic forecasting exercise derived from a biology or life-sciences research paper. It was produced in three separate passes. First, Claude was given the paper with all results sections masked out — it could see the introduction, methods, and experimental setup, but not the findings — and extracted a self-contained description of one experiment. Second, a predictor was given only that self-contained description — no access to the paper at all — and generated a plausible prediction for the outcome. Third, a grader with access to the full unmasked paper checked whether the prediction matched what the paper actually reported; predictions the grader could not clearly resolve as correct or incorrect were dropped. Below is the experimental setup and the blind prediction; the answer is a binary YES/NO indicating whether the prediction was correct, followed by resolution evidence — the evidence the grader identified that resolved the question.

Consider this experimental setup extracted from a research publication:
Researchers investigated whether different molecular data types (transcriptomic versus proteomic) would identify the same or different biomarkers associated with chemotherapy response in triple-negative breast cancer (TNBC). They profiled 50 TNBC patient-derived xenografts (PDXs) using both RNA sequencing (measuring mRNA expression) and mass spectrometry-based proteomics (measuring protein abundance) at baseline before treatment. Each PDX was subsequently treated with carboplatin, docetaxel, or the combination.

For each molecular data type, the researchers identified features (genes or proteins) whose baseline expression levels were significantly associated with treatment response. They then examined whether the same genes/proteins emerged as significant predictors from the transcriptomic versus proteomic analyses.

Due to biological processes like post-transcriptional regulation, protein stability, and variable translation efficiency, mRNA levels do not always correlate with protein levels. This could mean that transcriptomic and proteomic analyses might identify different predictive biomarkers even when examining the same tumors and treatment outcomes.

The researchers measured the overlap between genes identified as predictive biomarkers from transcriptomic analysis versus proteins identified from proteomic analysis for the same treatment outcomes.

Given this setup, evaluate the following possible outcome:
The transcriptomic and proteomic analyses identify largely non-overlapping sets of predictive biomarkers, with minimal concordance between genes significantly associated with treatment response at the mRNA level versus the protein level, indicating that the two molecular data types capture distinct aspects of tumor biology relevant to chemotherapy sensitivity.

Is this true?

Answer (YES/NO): YES